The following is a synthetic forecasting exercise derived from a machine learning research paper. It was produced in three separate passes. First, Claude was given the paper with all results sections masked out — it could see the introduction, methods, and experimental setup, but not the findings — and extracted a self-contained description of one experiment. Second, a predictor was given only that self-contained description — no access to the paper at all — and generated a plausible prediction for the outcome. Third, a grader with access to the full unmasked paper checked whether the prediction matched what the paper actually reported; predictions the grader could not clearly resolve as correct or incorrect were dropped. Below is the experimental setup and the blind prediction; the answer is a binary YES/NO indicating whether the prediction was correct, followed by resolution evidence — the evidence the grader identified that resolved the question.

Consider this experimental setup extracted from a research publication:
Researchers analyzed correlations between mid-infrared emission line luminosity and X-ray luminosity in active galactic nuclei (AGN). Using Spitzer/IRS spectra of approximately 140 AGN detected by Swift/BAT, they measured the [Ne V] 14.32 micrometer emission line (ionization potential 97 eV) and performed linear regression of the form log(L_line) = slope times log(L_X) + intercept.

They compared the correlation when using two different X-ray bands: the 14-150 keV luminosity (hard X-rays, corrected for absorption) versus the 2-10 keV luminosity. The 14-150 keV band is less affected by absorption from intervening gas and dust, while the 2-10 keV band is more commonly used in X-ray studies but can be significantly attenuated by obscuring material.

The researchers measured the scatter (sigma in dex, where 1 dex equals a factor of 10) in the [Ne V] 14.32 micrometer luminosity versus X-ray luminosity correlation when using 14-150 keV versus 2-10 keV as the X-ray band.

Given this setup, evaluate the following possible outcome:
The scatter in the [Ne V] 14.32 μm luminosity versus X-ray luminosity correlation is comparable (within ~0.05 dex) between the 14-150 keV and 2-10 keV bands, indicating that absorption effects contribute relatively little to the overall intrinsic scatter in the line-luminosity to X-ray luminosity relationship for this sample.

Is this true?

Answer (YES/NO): NO